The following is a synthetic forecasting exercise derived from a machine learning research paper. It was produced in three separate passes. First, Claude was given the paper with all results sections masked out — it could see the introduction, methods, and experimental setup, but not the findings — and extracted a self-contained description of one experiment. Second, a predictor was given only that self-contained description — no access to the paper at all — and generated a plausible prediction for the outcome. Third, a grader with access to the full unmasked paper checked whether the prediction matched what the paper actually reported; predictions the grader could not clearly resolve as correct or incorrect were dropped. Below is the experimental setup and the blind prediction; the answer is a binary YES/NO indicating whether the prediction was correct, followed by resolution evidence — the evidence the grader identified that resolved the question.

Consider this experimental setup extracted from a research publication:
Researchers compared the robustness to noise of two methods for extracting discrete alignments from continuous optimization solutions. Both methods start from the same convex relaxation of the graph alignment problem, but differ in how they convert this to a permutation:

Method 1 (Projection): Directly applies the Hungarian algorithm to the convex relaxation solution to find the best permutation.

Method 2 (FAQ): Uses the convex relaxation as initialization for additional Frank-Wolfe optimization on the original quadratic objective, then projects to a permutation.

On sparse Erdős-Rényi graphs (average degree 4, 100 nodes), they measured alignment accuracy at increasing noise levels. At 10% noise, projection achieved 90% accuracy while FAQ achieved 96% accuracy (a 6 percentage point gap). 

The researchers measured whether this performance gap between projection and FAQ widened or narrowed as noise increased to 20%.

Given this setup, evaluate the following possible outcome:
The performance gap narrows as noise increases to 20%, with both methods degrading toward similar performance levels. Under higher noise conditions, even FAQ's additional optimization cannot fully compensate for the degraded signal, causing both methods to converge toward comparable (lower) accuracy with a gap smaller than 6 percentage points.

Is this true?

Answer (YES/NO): NO